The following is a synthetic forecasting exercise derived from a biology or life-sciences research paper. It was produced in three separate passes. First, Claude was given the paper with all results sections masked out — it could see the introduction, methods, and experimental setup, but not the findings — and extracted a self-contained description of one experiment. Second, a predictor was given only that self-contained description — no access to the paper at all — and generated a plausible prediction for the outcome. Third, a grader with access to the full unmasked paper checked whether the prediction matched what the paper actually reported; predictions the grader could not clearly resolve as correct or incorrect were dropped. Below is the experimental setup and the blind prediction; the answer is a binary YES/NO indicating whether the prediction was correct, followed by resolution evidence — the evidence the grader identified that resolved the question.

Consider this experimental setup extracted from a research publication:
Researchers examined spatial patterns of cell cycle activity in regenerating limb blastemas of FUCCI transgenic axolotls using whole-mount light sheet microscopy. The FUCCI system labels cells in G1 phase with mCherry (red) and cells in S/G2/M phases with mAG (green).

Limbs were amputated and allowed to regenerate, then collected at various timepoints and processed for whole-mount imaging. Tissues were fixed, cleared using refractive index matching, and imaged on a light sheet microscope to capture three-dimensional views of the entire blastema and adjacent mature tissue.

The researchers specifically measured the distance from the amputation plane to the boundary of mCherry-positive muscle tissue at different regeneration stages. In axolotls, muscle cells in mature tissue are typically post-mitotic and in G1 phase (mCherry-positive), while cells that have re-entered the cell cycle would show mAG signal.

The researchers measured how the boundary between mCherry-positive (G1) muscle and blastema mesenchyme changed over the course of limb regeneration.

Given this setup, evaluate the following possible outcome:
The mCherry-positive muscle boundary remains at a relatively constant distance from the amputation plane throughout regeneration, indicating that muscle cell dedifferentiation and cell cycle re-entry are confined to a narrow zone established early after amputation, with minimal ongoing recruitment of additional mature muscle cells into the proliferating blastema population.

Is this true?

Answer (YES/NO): NO